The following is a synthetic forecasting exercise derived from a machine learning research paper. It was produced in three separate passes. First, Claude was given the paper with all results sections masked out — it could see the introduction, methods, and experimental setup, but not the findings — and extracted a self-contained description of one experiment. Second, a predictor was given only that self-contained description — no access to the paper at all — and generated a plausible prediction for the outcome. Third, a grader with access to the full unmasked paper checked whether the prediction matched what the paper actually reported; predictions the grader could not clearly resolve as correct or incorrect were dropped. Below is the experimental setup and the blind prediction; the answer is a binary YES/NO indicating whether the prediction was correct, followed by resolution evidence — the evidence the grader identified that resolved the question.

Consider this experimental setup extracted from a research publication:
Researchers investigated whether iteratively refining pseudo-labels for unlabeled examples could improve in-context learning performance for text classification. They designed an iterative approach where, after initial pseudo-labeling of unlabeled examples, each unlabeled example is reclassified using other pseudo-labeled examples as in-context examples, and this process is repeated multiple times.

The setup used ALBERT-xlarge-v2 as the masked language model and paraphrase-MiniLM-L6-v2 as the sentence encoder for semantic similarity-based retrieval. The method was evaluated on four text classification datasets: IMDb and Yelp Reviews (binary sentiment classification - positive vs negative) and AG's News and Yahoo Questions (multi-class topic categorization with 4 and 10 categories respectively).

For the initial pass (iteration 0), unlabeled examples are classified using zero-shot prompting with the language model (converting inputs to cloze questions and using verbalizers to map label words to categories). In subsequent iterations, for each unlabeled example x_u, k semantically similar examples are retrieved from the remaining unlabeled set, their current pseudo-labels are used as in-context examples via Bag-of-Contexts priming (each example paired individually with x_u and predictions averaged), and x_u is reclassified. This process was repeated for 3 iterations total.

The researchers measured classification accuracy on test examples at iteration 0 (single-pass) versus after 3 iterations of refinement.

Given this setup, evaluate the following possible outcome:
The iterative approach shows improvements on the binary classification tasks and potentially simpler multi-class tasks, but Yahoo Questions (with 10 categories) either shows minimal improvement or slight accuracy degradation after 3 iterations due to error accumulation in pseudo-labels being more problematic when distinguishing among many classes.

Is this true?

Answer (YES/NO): NO